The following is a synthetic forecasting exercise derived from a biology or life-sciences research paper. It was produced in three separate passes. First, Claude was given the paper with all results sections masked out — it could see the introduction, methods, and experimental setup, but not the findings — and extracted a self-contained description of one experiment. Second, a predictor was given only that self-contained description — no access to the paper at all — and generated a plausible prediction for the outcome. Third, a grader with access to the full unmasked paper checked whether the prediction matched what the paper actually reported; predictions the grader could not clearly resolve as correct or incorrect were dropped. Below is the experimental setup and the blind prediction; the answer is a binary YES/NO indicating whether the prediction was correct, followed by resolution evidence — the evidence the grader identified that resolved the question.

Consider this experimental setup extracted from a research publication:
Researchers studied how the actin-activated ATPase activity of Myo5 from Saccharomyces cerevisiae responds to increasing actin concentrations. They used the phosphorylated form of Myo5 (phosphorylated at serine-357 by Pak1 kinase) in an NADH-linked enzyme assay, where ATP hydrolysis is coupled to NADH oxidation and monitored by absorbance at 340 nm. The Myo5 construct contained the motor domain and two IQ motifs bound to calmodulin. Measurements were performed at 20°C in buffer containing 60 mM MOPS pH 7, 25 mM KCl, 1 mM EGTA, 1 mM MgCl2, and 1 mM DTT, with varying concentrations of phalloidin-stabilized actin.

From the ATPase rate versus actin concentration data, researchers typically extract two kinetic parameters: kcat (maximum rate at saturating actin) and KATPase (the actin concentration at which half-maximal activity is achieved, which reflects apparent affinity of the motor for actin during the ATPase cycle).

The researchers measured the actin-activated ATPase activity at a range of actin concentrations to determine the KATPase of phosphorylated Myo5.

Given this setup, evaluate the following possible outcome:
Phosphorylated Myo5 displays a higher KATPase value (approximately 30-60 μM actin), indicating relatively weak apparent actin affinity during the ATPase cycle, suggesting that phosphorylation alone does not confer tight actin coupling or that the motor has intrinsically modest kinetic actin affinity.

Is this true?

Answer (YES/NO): NO